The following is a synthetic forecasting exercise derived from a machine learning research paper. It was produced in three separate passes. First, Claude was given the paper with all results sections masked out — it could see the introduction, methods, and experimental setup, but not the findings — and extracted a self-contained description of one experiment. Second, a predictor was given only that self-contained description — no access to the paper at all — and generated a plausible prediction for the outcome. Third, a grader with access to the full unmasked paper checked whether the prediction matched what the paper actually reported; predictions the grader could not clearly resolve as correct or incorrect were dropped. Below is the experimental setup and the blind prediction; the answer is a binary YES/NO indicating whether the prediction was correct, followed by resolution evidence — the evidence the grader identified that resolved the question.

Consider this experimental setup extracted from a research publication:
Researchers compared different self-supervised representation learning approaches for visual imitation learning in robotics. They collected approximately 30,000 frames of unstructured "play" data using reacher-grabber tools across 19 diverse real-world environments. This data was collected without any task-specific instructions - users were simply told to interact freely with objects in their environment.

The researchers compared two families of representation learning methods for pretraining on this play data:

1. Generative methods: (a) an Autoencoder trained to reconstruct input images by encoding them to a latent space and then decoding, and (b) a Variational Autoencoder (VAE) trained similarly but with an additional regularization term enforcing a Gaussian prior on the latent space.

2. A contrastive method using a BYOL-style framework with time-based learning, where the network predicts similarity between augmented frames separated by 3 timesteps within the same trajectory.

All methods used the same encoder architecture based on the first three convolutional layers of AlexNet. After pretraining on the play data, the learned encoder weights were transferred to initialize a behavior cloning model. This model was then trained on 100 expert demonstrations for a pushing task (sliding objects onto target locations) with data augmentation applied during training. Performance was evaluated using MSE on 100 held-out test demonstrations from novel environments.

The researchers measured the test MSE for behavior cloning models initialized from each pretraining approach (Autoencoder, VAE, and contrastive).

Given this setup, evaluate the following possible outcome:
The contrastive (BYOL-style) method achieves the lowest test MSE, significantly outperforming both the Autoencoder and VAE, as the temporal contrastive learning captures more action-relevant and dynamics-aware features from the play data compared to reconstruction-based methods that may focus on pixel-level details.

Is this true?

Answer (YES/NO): YES